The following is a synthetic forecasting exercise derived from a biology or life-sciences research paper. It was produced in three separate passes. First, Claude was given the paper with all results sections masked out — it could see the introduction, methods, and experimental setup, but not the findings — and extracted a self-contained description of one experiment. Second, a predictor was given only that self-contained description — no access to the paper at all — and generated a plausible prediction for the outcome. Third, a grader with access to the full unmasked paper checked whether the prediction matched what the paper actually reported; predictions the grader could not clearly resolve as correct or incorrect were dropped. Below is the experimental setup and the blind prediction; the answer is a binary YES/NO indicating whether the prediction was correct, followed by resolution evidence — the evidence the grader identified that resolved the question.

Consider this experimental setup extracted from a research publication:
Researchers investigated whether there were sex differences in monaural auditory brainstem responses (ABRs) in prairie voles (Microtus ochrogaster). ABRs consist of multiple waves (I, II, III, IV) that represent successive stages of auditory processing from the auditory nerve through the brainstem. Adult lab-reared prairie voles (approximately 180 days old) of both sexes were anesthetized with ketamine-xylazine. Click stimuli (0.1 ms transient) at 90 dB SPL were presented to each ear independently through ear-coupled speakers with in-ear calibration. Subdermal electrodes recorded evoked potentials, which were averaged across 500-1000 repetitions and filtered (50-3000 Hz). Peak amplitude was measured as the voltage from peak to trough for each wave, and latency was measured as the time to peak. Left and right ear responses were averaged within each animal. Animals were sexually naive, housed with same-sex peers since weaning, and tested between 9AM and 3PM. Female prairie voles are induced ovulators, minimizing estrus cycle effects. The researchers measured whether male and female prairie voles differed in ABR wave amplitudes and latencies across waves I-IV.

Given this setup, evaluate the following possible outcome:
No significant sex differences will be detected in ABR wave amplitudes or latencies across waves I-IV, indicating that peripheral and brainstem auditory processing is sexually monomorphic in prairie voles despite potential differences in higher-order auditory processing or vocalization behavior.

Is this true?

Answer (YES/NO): NO